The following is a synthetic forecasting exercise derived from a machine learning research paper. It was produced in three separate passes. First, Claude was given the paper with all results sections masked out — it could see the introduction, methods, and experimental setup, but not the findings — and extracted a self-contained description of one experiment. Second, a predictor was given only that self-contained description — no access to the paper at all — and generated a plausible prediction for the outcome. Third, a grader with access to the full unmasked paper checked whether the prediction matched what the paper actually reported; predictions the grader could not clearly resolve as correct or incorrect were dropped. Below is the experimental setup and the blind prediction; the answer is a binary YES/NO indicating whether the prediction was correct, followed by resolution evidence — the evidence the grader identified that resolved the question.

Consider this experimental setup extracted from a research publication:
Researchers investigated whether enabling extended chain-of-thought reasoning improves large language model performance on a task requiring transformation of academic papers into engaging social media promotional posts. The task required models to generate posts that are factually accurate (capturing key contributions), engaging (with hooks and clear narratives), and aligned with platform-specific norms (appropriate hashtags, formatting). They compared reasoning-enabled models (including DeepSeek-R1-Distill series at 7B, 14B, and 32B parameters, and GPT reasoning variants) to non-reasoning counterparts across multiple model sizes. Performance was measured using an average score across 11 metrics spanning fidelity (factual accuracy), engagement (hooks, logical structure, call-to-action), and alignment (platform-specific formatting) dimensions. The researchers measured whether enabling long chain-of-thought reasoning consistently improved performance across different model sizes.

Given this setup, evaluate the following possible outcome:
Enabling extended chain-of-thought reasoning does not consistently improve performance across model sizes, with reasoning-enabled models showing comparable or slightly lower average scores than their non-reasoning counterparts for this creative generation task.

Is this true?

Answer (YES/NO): YES